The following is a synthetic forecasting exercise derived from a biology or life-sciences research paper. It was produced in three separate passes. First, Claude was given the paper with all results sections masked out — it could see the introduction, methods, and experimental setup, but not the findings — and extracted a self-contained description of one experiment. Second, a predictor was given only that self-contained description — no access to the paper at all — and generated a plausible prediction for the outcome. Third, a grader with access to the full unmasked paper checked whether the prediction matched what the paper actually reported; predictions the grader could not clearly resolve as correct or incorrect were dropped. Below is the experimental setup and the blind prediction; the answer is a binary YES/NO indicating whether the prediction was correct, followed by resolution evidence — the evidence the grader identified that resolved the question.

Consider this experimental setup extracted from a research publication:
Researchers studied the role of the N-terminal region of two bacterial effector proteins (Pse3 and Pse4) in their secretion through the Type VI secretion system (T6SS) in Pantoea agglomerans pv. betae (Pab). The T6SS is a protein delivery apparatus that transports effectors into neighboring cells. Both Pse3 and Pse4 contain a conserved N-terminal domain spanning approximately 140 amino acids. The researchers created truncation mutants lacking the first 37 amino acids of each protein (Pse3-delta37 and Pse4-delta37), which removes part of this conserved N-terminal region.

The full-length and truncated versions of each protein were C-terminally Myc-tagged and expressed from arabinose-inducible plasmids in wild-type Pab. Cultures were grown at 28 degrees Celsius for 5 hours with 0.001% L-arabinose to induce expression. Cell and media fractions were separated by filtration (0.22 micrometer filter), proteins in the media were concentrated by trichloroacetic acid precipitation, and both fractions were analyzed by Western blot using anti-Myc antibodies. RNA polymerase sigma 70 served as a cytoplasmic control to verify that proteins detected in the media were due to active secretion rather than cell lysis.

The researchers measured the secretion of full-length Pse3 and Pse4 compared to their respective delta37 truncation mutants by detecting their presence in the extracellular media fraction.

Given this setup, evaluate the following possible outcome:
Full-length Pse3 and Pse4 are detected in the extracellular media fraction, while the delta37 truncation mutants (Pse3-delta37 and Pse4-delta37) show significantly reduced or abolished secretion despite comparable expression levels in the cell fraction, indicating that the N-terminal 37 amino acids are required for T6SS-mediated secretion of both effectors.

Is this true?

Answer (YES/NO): YES